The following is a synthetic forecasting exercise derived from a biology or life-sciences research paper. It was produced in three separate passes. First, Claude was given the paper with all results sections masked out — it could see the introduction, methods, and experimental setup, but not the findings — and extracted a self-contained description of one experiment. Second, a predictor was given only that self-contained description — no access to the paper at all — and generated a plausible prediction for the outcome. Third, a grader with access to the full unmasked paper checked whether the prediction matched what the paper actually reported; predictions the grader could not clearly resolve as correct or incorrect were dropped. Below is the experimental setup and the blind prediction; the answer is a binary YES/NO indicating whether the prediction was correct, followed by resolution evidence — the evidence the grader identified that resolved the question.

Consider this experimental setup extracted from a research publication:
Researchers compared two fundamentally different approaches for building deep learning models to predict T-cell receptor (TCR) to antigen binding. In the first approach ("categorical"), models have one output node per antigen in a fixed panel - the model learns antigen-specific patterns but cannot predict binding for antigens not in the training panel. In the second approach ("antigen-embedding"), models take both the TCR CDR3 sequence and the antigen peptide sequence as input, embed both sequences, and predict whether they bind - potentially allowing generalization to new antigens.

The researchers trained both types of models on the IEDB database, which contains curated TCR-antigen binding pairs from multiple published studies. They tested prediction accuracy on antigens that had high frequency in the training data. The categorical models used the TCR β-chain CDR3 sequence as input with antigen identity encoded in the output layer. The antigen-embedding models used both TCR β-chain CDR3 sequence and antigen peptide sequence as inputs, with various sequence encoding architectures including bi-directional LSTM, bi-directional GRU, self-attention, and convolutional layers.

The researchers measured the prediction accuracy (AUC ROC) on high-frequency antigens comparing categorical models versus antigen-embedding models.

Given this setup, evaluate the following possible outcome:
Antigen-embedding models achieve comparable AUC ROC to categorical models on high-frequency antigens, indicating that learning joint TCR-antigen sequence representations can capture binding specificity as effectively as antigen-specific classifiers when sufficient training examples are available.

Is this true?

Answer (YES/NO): NO